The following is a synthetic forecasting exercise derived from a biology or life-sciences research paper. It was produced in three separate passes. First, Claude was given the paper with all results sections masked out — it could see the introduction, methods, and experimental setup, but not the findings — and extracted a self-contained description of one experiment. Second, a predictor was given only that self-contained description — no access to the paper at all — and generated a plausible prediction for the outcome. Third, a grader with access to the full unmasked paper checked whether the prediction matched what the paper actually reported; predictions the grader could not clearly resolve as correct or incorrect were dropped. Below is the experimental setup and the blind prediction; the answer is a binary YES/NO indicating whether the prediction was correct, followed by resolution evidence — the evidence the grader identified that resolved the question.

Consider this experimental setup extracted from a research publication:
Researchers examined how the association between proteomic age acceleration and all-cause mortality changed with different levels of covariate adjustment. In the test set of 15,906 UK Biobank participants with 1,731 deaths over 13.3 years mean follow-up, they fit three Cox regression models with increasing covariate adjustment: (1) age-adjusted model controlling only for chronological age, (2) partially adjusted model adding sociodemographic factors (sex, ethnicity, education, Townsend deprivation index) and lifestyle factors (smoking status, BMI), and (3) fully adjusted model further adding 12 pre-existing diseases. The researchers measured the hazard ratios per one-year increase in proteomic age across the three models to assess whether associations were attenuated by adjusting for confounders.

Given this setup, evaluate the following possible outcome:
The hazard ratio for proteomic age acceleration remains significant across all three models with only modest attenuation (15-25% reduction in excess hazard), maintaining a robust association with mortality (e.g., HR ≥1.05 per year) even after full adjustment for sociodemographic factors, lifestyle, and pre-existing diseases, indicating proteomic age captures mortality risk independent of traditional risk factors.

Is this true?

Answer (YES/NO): NO